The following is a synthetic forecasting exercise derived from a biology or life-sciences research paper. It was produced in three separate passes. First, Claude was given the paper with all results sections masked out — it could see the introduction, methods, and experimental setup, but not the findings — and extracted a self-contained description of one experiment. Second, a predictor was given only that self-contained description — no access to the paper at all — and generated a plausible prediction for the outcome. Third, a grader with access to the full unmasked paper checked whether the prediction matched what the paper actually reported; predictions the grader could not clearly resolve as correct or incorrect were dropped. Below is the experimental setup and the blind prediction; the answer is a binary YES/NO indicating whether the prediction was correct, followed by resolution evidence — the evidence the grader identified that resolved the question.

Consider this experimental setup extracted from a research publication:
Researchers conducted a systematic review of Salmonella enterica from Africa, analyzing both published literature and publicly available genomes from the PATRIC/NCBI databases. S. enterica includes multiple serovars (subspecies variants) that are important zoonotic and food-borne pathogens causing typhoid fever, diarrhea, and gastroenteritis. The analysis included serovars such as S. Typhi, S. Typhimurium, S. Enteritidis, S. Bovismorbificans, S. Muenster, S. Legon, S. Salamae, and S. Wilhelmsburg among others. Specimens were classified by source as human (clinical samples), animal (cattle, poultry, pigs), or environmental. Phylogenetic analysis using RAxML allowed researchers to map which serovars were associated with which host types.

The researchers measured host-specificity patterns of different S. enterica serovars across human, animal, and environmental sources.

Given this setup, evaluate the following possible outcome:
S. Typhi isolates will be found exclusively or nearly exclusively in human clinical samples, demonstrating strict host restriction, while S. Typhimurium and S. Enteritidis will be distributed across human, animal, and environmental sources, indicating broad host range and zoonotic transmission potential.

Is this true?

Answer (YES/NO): NO